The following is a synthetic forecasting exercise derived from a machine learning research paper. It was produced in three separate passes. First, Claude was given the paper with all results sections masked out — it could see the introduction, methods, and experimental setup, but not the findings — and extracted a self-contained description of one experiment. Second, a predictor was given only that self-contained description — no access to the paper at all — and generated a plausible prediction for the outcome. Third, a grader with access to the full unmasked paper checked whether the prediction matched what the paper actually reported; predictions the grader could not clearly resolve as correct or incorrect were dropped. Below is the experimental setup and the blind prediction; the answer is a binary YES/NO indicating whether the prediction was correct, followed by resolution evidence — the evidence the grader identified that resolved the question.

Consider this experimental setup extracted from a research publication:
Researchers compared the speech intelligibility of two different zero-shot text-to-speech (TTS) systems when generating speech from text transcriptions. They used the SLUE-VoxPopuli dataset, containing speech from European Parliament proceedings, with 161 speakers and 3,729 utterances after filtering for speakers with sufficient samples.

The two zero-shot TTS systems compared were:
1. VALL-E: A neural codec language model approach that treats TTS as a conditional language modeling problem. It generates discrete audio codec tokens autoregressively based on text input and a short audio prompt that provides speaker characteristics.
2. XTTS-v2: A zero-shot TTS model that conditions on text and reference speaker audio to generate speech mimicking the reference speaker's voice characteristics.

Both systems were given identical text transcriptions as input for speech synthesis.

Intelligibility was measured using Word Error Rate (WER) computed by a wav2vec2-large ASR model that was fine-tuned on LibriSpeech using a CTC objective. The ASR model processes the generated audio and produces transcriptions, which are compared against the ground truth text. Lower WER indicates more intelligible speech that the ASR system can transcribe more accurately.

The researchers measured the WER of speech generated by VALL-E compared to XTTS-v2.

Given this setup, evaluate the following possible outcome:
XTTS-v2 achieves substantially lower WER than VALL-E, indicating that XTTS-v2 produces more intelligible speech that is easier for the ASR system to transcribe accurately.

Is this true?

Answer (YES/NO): YES